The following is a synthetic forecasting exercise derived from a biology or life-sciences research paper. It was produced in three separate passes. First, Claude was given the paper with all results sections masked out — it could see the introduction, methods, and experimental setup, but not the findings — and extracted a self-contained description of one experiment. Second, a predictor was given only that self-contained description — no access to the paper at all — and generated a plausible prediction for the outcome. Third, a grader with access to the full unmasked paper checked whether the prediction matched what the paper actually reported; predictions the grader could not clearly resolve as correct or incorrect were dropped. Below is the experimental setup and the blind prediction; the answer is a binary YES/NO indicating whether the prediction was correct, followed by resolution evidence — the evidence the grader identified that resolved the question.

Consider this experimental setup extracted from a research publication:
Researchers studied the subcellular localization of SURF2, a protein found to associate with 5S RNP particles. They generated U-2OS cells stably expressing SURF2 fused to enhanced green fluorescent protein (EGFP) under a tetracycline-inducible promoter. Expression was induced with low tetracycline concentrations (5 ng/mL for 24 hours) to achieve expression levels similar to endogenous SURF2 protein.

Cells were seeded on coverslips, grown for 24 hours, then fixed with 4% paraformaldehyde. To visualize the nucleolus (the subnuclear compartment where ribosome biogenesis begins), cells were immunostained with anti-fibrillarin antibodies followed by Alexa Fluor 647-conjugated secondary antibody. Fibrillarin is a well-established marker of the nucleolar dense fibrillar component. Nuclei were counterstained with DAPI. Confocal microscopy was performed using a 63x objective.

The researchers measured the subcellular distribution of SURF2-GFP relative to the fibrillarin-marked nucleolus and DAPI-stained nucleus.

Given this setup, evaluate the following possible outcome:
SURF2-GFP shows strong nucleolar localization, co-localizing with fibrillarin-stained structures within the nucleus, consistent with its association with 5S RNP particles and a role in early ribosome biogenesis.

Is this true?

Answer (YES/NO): NO